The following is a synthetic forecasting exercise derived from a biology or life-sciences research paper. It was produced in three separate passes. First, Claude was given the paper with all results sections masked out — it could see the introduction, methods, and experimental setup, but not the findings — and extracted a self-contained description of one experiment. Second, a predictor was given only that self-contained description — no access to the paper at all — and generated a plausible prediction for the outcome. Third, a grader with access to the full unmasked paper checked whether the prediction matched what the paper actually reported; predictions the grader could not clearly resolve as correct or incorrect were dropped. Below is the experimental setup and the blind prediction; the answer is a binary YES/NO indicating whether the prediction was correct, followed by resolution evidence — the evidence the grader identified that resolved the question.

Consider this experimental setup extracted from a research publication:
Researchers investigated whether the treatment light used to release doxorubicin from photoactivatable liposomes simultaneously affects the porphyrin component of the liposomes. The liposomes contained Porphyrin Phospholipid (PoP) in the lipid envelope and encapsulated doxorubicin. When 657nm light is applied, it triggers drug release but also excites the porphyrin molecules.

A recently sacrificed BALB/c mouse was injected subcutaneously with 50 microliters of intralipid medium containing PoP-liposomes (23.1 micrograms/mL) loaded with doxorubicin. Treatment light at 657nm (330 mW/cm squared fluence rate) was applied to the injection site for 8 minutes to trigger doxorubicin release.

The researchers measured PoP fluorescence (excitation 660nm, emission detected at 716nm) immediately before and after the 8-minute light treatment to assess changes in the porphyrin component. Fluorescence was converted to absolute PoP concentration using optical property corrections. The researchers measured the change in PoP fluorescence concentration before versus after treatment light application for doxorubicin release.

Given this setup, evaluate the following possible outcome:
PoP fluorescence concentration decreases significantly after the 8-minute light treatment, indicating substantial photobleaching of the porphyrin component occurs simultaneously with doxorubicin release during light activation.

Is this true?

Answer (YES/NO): YES